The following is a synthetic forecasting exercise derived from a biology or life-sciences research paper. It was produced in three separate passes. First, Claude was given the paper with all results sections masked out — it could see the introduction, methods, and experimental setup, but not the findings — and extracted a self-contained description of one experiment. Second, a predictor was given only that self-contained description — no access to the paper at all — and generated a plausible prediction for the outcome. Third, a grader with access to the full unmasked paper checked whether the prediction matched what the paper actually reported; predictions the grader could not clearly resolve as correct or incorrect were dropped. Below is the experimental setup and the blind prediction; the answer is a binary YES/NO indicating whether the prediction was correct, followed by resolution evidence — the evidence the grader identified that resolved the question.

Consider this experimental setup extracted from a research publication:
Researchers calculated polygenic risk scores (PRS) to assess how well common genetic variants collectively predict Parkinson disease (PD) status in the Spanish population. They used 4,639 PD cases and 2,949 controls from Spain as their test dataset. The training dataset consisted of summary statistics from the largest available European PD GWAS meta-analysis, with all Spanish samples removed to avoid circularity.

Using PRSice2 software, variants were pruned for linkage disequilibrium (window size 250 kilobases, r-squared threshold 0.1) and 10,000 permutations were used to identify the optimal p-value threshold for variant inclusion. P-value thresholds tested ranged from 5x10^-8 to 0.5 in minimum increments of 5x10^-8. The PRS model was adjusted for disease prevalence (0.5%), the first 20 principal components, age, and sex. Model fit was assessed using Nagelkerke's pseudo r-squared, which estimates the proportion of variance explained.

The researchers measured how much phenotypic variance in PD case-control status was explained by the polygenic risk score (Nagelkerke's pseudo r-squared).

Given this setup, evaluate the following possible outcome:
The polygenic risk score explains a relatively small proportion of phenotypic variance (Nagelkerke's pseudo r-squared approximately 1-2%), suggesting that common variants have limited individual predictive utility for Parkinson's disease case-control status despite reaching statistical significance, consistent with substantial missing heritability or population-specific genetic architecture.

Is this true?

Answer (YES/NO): NO